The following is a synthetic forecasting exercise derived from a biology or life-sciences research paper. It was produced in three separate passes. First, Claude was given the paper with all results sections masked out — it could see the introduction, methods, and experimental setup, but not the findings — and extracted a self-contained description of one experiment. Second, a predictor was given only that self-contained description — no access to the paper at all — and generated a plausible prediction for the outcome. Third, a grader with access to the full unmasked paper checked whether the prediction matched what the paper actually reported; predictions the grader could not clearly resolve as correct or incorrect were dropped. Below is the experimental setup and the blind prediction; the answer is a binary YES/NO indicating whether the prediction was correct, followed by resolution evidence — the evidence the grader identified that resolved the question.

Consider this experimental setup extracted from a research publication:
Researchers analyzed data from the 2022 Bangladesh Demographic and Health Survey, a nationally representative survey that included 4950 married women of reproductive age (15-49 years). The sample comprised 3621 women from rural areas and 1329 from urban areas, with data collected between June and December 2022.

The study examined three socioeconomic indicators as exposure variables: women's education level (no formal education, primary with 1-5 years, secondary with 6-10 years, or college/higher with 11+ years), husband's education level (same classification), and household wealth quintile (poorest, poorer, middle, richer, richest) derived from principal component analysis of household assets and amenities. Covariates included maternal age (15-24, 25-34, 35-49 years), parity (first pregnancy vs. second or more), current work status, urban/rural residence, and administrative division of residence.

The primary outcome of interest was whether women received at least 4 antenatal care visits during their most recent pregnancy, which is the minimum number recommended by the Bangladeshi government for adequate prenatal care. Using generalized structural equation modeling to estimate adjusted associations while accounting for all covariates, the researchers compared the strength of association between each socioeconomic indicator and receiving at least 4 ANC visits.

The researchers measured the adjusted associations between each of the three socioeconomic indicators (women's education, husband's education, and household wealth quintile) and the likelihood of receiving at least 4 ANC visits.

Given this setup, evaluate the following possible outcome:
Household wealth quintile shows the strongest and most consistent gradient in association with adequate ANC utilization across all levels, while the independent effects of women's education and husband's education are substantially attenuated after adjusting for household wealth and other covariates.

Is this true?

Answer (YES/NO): NO